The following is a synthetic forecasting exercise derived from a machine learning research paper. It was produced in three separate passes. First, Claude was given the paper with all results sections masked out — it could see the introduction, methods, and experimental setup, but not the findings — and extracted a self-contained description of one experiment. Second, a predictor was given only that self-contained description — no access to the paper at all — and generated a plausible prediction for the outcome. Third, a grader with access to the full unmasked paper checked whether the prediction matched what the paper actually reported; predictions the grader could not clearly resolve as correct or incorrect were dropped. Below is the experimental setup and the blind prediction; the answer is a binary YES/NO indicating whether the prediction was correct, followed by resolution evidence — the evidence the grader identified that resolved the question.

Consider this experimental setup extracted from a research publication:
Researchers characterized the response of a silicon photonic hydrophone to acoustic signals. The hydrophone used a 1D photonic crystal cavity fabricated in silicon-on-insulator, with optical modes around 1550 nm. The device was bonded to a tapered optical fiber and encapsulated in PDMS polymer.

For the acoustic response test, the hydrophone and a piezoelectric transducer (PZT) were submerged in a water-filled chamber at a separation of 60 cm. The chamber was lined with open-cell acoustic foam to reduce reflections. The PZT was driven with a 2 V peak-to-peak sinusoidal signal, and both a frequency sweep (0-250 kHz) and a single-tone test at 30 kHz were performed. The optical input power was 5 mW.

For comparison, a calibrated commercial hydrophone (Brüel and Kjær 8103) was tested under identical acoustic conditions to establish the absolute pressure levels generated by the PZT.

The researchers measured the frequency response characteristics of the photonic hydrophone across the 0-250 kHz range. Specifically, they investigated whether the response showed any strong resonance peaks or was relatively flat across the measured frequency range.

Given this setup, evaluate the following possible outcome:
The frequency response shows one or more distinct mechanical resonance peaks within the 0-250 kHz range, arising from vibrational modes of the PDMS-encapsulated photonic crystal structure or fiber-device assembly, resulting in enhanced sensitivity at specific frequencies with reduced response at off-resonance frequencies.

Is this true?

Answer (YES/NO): NO